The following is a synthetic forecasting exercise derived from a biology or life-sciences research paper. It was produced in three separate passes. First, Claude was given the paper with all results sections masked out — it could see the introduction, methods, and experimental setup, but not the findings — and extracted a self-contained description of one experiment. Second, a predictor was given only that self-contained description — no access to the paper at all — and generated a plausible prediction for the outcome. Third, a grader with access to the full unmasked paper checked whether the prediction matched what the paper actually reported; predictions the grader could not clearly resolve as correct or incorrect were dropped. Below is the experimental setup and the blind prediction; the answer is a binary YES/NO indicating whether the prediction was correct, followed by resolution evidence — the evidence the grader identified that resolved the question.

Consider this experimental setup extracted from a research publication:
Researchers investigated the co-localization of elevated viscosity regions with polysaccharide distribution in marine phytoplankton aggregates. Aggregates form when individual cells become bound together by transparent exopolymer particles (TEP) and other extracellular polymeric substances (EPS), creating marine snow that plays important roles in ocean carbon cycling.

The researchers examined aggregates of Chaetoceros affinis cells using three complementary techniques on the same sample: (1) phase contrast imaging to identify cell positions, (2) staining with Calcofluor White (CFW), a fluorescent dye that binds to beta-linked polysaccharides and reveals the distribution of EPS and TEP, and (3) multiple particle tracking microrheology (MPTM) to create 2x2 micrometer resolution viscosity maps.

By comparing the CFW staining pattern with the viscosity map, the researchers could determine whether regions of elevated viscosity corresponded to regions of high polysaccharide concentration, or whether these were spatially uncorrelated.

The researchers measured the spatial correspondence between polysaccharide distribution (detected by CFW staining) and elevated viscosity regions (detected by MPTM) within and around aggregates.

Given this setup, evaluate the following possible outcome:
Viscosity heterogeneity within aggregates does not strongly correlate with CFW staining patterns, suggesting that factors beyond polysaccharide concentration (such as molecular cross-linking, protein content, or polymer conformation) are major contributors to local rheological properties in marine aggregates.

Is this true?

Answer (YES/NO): NO